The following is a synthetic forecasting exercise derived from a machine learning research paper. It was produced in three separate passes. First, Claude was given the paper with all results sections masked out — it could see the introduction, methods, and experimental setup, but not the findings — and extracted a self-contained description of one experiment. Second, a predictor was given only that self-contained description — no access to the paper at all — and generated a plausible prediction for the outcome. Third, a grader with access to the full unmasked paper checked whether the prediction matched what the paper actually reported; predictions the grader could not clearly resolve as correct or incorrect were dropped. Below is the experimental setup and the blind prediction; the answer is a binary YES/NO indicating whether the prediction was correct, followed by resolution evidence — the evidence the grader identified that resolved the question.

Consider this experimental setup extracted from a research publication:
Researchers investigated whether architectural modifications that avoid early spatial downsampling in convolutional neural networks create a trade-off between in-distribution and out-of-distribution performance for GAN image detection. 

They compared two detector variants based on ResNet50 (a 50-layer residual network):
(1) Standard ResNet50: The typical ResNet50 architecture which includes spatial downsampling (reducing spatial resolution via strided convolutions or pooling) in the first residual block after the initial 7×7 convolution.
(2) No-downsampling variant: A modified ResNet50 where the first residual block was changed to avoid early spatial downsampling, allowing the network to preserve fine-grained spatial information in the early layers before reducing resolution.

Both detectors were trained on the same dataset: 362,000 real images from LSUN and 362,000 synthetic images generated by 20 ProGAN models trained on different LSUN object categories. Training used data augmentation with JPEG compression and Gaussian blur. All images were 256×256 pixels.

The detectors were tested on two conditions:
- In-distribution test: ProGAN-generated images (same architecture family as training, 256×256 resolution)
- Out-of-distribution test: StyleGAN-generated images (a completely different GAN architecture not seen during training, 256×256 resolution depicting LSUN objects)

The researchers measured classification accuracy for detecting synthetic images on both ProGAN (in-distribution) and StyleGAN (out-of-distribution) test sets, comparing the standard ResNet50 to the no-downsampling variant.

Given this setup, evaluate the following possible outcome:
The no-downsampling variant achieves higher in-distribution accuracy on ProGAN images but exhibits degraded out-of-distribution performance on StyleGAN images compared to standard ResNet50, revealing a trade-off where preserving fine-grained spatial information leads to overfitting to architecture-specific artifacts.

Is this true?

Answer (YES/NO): NO